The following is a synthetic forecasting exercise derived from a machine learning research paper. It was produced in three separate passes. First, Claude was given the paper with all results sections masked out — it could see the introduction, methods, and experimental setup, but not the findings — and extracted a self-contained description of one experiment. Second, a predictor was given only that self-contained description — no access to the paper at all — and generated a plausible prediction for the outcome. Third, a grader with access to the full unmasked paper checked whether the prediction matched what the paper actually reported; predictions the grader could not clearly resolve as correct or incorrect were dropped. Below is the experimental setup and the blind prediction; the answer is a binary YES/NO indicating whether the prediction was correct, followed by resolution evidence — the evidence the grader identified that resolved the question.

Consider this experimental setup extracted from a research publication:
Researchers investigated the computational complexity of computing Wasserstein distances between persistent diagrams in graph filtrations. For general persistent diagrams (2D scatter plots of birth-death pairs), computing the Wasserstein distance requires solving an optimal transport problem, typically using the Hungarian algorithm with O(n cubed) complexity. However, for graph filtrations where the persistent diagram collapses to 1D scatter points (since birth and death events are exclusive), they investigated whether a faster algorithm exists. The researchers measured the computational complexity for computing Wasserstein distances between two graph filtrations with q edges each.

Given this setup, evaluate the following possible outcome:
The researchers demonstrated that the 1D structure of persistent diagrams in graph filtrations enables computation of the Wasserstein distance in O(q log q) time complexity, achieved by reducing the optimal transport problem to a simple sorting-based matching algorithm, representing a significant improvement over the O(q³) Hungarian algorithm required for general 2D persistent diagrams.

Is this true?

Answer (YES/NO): NO